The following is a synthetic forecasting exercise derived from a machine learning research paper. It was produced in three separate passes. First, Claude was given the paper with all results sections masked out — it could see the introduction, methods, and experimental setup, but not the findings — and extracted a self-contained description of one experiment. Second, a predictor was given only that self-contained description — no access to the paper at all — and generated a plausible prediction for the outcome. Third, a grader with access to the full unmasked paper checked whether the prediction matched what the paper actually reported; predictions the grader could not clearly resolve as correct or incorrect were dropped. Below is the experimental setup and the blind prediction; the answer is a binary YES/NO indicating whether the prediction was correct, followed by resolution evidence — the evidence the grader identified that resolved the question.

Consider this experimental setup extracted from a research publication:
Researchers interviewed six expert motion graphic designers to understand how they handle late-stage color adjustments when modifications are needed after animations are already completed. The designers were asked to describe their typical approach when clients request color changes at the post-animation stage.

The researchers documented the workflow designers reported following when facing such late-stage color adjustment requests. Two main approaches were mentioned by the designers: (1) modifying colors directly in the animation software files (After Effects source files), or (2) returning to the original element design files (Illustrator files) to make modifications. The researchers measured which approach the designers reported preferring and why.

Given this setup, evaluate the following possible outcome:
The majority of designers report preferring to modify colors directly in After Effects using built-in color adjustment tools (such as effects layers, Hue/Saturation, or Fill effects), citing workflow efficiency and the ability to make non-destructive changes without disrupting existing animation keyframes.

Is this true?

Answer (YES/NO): NO